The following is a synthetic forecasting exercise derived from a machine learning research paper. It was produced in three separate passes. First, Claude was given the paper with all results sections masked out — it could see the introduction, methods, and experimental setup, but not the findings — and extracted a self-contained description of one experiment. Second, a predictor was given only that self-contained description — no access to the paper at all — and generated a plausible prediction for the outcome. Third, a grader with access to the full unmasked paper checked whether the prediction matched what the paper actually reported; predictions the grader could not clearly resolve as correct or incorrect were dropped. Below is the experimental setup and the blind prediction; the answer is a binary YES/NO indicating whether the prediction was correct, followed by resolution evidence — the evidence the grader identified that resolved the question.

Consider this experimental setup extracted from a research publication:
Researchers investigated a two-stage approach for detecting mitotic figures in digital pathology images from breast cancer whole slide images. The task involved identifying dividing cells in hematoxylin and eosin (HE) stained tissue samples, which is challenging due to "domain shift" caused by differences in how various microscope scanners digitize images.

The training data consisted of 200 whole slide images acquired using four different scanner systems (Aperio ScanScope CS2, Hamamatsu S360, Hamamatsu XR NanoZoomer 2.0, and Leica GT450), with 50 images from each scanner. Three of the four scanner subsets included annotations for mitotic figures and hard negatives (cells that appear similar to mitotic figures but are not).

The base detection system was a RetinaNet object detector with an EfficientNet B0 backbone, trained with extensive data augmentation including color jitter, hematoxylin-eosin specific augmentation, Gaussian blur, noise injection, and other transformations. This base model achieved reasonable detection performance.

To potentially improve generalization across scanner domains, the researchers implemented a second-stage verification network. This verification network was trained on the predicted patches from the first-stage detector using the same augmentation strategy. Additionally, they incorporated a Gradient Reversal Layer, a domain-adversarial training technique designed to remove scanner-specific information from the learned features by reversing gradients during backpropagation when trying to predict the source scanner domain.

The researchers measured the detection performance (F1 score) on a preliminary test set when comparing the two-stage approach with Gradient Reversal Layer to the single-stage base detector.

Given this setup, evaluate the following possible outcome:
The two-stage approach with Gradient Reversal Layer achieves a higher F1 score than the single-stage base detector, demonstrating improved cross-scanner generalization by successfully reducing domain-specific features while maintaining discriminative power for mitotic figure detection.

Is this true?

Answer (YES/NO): NO